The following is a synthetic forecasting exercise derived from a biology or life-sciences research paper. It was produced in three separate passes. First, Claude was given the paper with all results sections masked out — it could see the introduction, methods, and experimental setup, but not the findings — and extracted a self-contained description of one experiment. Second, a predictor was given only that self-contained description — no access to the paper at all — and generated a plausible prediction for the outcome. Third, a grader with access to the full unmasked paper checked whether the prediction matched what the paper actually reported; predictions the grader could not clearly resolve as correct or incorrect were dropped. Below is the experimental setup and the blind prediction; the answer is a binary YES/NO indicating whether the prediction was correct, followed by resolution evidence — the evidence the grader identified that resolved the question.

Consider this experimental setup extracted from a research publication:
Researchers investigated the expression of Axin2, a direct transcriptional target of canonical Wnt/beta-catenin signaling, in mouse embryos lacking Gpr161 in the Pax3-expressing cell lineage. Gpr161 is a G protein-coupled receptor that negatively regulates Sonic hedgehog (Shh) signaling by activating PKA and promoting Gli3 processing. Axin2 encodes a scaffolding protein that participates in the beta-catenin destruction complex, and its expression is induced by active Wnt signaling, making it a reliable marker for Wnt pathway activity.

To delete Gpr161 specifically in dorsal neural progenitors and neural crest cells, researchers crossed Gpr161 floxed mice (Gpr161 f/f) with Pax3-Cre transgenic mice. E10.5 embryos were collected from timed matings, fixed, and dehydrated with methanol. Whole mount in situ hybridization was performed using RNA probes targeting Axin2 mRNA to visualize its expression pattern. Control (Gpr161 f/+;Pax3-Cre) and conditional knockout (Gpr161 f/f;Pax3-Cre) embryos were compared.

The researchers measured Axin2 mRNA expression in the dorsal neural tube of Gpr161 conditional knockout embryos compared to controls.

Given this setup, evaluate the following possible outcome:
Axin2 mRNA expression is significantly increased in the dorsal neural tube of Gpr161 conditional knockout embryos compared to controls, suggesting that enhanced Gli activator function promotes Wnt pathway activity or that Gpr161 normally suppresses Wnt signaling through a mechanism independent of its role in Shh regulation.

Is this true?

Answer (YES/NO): NO